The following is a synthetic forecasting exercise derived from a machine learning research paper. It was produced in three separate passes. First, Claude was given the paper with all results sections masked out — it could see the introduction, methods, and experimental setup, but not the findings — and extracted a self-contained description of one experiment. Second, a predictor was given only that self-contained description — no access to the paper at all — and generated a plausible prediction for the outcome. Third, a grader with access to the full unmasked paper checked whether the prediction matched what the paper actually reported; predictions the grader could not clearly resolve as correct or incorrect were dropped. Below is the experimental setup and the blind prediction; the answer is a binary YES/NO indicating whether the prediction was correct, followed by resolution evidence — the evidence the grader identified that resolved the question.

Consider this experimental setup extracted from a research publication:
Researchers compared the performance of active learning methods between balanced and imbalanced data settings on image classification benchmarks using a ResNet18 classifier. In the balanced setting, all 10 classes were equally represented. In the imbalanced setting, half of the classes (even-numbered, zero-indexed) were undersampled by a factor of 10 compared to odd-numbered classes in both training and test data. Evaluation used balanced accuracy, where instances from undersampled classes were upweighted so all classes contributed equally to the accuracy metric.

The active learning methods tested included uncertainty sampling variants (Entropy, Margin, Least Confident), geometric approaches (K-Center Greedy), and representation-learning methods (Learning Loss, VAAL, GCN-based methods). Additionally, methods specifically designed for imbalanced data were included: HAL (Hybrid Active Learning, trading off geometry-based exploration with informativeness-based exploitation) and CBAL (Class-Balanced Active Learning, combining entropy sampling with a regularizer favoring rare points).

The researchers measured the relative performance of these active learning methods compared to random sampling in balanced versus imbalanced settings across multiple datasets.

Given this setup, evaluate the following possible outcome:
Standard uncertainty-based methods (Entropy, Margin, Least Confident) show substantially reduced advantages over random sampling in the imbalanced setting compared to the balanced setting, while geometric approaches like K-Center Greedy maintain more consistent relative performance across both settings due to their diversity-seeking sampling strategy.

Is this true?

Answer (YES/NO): NO